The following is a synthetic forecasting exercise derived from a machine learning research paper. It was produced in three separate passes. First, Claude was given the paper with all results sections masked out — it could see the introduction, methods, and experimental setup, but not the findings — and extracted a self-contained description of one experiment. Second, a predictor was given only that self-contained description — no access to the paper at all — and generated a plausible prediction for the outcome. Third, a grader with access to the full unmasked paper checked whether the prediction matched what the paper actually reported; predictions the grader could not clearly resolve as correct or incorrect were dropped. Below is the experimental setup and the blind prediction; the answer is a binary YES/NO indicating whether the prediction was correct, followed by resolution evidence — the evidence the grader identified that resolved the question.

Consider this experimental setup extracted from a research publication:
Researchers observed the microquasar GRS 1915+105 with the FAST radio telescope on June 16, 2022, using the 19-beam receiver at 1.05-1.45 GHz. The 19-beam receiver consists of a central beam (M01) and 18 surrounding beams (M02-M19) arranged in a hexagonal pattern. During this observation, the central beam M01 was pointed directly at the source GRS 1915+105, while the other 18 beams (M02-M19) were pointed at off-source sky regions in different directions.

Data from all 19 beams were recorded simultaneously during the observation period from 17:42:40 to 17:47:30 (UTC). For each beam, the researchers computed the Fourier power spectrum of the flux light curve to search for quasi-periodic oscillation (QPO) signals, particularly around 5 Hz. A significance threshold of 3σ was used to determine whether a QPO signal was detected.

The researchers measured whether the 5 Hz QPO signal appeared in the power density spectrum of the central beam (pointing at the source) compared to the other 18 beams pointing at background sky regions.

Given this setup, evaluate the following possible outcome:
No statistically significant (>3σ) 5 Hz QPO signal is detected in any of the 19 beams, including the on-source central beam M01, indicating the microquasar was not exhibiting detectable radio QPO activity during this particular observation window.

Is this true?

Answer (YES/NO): NO